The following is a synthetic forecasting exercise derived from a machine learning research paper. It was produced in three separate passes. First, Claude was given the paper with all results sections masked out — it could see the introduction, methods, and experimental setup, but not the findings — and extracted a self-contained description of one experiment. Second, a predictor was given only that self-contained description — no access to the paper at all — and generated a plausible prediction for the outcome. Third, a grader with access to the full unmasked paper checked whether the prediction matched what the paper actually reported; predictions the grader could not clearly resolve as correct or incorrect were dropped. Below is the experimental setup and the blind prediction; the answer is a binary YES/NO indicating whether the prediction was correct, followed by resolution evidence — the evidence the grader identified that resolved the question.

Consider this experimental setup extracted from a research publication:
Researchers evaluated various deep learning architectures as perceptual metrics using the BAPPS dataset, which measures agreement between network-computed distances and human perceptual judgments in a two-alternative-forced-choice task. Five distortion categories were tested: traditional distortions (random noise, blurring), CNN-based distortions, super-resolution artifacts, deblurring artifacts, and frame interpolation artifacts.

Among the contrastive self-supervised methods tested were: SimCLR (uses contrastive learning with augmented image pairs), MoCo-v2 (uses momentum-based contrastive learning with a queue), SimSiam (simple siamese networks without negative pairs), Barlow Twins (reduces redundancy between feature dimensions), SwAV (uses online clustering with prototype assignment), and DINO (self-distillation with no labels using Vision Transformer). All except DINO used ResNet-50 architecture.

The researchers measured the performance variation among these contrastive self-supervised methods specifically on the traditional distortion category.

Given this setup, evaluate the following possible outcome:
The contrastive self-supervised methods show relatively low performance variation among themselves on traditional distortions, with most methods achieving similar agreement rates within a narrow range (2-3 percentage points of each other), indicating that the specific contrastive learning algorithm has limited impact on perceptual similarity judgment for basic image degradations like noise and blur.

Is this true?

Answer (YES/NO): NO